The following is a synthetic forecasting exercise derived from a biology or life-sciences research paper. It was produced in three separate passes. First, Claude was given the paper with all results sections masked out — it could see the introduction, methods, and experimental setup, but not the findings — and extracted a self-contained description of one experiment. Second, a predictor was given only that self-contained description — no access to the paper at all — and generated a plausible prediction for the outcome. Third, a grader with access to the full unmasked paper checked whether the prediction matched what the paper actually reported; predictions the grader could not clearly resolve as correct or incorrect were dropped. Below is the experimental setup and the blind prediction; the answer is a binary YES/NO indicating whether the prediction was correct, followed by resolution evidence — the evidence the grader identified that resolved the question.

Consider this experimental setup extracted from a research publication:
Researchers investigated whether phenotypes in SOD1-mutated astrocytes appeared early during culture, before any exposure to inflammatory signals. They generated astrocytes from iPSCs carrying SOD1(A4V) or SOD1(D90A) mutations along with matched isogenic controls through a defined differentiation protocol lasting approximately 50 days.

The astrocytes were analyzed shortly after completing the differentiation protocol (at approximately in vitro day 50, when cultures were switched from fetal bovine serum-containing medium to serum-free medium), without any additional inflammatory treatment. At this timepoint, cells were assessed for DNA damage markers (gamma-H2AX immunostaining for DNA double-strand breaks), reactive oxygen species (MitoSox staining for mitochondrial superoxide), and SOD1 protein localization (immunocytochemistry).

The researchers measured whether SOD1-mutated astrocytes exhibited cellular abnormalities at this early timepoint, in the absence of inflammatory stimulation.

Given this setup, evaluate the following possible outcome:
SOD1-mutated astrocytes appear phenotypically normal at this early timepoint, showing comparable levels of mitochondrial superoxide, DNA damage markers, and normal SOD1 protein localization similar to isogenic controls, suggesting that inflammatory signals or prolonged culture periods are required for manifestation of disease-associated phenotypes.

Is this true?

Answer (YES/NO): NO